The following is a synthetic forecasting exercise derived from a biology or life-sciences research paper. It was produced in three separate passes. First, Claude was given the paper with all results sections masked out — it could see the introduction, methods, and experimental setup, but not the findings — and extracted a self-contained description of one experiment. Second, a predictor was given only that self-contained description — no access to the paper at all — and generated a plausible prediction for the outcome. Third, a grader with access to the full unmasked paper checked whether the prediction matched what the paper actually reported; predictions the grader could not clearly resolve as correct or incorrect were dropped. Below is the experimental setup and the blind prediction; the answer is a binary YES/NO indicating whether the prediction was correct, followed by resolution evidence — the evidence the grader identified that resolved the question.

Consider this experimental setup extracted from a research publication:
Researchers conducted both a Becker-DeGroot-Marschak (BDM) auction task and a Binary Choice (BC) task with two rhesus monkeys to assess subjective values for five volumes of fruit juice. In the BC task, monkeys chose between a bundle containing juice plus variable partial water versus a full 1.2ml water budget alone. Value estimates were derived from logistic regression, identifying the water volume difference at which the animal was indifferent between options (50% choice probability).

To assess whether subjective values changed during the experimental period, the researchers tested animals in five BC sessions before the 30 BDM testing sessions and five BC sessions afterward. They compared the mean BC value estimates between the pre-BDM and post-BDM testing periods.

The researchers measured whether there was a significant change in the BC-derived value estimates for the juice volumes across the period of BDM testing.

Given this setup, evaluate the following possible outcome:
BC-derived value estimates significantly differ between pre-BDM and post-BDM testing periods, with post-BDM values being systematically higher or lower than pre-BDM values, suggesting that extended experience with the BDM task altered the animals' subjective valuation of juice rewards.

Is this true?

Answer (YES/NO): NO